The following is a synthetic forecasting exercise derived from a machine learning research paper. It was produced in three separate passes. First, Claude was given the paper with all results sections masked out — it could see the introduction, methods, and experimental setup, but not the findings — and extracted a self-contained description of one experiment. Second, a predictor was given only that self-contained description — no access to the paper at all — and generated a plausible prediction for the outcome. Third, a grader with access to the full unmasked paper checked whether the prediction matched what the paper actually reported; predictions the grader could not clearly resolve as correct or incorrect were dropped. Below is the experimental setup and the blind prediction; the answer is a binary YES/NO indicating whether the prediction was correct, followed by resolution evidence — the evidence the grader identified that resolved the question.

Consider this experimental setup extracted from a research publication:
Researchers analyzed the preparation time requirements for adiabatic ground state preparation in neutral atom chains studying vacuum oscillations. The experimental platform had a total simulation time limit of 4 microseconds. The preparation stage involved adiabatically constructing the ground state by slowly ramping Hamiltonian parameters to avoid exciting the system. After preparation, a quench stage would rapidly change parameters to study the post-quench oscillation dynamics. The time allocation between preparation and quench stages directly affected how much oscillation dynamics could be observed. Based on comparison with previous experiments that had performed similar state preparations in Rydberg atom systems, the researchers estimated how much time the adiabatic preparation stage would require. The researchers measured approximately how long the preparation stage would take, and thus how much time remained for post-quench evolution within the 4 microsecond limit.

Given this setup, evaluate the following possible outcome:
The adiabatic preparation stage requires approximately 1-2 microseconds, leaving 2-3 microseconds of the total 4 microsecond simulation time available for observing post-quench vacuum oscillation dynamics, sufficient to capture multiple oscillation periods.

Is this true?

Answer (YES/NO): YES